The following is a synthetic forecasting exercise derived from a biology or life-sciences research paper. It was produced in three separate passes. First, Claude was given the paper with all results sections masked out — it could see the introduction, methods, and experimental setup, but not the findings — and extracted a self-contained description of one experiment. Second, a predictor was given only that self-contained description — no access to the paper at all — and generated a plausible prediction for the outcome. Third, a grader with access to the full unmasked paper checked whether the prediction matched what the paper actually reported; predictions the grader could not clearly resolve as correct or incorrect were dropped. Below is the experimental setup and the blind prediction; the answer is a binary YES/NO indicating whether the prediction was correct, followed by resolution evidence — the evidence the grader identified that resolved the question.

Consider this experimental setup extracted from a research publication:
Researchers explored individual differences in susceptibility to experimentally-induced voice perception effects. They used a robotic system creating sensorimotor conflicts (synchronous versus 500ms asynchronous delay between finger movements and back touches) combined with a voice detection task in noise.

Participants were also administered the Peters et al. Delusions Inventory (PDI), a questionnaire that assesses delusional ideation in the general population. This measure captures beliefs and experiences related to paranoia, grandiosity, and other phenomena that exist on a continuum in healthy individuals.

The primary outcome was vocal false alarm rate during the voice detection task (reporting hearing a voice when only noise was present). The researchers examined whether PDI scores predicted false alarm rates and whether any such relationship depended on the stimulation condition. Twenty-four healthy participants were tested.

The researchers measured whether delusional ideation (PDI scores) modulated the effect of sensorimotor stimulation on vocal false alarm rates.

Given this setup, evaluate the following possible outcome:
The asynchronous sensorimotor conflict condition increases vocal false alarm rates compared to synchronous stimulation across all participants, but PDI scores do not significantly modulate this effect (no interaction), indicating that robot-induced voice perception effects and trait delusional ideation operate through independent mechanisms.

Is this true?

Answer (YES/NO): NO